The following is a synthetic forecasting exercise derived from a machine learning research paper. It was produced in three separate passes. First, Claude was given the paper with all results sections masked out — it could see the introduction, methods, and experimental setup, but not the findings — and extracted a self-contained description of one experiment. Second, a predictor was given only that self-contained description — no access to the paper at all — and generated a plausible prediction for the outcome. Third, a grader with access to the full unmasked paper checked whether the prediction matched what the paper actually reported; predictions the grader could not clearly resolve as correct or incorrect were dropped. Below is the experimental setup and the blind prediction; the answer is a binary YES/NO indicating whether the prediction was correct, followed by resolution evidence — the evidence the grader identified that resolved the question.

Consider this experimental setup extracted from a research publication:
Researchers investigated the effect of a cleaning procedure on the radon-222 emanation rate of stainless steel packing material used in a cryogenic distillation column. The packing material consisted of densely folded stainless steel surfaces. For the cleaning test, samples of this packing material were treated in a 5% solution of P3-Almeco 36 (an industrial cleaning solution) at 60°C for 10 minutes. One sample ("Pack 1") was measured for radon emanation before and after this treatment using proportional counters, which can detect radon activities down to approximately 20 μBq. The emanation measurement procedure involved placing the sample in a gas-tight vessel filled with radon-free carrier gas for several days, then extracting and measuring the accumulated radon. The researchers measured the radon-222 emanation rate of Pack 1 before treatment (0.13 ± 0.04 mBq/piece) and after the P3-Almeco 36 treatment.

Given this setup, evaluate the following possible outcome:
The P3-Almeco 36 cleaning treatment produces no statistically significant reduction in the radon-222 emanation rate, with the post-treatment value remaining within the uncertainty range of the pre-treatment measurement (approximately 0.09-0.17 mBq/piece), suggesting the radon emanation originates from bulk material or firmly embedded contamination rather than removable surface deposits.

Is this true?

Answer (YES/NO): NO